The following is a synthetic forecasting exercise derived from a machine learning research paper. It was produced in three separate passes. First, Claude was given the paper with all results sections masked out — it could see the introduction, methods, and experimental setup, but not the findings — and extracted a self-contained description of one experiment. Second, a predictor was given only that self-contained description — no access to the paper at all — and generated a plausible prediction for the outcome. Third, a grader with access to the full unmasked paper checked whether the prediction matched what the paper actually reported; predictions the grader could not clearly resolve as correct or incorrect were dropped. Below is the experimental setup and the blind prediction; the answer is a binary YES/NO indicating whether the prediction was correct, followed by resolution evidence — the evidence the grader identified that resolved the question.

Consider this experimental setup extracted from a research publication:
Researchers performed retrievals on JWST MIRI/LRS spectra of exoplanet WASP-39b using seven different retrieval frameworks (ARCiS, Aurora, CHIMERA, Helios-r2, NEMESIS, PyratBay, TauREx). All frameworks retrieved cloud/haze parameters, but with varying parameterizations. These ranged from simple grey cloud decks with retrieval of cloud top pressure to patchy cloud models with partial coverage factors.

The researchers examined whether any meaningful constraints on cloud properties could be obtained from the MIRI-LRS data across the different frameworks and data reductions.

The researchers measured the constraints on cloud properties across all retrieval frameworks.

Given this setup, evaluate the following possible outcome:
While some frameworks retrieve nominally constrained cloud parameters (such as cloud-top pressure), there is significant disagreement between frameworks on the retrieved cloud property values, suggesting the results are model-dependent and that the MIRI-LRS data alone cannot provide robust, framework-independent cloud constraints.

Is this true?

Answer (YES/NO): YES